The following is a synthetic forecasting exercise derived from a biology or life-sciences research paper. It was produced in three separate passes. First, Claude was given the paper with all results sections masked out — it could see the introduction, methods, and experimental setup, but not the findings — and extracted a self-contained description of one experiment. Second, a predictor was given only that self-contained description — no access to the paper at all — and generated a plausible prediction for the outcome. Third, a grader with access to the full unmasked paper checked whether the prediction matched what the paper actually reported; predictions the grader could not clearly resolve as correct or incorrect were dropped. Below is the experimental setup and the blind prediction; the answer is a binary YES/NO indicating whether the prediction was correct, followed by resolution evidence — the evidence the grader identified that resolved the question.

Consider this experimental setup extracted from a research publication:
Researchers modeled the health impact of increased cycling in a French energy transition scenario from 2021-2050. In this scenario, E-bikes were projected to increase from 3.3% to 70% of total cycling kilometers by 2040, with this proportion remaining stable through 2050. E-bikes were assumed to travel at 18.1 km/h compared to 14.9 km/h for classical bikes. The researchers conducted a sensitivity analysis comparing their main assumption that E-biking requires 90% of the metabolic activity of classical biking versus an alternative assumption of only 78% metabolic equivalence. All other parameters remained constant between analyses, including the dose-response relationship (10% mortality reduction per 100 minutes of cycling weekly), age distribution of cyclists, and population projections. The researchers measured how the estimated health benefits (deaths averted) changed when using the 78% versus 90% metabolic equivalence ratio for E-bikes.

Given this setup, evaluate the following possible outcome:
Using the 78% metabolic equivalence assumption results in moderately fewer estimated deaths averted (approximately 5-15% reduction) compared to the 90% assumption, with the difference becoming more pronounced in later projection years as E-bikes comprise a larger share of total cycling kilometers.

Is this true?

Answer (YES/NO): NO